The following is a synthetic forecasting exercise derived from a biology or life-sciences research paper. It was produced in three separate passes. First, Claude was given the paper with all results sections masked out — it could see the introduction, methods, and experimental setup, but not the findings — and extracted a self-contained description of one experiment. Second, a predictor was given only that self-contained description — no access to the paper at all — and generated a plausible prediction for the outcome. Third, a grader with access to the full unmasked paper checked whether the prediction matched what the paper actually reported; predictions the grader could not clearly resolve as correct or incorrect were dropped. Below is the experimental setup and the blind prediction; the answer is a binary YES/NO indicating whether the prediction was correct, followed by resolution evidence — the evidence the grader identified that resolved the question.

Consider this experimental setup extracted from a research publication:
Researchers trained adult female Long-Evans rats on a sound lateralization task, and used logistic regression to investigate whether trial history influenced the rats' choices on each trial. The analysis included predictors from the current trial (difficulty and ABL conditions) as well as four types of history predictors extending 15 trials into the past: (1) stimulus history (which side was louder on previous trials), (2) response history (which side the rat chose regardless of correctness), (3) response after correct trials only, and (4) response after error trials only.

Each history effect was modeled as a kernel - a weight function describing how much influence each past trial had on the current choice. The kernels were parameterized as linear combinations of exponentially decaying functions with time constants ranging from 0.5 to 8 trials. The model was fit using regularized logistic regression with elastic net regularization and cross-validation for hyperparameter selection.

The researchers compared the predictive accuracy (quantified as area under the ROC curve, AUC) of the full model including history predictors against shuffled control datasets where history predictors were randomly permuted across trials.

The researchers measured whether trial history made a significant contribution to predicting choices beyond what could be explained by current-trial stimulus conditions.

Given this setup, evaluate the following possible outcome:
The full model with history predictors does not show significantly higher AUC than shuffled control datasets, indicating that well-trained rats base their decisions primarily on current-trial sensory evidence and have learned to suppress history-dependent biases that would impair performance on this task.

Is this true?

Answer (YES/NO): YES